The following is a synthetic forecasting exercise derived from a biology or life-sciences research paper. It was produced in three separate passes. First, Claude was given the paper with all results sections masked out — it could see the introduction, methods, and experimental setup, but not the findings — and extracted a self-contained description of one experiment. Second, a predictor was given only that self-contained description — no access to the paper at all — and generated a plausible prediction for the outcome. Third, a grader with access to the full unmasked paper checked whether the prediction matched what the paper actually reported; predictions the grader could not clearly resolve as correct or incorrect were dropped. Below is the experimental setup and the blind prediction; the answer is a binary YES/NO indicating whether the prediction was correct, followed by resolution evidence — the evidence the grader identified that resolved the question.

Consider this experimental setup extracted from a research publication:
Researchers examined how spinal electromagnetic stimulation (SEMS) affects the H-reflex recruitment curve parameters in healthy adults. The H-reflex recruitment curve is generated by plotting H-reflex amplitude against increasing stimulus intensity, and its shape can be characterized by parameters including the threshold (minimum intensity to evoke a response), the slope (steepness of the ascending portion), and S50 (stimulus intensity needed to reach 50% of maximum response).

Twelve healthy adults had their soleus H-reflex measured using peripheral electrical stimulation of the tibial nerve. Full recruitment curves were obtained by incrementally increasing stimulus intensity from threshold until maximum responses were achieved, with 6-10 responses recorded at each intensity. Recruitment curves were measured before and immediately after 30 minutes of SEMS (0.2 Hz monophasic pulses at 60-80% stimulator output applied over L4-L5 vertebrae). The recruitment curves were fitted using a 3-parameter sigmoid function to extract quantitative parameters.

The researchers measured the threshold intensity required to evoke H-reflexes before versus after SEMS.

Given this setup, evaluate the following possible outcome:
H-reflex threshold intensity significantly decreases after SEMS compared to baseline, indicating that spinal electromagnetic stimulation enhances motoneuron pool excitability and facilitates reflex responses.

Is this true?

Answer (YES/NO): YES